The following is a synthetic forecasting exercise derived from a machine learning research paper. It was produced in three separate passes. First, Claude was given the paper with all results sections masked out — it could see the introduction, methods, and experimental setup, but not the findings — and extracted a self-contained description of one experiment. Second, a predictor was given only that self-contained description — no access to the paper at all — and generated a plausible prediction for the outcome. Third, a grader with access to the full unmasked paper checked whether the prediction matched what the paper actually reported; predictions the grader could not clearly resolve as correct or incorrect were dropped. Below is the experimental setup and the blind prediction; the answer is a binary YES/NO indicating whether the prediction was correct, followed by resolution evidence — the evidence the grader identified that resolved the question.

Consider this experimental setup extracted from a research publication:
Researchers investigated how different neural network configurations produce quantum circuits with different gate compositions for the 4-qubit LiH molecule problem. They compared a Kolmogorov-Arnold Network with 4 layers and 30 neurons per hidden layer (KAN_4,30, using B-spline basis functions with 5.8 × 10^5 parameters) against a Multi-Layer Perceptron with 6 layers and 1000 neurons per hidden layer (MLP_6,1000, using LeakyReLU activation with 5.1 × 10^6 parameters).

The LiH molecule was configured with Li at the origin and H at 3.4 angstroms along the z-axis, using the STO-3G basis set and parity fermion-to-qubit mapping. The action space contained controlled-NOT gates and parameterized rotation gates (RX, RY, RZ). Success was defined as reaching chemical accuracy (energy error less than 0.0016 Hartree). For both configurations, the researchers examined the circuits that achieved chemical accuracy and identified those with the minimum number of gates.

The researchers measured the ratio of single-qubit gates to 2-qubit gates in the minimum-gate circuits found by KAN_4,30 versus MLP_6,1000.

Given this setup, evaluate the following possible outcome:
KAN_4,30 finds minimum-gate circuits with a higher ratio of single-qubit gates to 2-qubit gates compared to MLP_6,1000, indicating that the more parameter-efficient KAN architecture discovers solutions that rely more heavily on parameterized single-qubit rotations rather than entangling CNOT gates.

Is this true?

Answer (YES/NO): NO